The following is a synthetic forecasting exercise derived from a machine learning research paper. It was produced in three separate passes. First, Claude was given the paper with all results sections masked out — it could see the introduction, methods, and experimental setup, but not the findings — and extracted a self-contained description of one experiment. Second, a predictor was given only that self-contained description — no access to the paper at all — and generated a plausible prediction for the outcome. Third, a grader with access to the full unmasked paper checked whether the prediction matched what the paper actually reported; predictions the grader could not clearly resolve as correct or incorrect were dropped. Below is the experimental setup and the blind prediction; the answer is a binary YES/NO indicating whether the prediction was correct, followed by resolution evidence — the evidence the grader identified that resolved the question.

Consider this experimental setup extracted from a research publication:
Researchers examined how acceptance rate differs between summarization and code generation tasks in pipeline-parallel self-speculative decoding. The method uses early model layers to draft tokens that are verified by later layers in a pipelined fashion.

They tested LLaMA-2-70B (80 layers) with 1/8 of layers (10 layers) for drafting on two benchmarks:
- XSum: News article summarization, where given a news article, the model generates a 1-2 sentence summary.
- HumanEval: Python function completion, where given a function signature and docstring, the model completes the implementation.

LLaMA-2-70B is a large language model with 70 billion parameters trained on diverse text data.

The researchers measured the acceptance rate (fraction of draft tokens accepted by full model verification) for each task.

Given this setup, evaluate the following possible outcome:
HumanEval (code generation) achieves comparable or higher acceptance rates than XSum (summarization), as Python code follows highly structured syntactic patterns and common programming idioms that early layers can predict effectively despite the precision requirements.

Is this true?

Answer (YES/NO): YES